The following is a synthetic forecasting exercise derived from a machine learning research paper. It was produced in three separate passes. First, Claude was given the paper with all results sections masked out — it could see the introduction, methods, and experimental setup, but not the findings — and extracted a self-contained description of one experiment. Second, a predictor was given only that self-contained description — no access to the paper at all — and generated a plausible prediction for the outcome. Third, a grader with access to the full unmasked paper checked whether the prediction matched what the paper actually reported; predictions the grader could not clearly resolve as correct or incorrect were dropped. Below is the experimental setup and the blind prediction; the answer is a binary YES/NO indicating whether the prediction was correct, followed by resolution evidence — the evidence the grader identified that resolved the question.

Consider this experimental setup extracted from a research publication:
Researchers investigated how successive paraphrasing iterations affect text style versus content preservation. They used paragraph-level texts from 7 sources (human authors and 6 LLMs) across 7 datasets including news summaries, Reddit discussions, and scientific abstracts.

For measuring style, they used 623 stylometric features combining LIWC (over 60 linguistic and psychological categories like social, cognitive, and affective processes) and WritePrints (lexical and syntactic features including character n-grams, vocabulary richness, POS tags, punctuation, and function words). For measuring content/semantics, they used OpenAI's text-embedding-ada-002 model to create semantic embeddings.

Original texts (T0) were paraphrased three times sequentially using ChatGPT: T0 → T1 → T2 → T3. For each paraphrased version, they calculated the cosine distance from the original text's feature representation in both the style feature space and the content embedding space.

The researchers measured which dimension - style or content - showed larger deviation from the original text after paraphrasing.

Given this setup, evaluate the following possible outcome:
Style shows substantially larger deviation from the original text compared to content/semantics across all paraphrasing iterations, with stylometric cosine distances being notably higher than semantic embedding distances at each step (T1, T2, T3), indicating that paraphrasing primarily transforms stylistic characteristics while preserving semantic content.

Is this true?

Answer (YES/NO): YES